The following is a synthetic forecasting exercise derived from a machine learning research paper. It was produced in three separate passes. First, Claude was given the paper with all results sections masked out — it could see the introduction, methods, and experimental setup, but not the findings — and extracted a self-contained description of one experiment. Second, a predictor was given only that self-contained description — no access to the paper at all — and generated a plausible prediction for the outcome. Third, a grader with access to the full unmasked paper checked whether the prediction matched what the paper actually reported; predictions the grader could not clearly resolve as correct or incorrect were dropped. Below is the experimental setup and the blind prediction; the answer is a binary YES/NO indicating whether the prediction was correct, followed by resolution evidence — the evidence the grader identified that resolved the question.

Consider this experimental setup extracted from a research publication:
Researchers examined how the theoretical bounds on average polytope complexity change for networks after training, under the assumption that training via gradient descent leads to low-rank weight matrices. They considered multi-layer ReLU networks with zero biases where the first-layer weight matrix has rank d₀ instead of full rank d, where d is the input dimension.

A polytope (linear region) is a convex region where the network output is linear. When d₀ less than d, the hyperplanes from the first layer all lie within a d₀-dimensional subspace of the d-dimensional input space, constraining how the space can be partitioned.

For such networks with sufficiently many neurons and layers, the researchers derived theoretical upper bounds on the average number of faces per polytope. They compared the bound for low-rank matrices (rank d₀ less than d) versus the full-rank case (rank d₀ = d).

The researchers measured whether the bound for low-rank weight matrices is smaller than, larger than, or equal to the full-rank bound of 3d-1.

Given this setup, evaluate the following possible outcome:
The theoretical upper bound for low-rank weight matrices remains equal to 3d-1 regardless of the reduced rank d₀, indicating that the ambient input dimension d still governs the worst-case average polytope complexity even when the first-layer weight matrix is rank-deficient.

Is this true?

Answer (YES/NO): NO